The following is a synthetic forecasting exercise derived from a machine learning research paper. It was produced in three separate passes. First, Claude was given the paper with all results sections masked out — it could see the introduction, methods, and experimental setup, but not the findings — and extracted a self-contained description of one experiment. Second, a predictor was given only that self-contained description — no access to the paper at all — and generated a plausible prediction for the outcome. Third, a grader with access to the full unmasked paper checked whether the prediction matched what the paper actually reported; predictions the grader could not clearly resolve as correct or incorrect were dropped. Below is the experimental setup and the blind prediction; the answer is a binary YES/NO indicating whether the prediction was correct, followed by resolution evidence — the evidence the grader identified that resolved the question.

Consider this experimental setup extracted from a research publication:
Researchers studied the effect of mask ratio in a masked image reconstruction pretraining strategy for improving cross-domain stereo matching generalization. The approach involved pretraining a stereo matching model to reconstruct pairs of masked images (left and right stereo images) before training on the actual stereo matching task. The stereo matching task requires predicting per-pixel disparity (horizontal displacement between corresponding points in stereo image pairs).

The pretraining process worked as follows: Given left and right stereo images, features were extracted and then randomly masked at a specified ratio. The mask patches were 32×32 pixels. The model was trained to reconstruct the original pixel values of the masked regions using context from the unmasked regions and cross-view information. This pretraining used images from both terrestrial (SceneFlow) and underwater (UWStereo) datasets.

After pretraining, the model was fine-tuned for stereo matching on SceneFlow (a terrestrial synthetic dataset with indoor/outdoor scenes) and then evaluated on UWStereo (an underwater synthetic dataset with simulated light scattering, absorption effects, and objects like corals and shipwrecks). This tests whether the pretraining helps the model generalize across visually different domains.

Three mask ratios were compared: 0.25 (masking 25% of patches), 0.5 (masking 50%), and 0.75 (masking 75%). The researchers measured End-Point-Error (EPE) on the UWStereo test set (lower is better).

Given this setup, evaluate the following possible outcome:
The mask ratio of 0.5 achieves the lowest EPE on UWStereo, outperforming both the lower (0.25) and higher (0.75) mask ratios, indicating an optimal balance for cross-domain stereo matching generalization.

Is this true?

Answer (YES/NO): YES